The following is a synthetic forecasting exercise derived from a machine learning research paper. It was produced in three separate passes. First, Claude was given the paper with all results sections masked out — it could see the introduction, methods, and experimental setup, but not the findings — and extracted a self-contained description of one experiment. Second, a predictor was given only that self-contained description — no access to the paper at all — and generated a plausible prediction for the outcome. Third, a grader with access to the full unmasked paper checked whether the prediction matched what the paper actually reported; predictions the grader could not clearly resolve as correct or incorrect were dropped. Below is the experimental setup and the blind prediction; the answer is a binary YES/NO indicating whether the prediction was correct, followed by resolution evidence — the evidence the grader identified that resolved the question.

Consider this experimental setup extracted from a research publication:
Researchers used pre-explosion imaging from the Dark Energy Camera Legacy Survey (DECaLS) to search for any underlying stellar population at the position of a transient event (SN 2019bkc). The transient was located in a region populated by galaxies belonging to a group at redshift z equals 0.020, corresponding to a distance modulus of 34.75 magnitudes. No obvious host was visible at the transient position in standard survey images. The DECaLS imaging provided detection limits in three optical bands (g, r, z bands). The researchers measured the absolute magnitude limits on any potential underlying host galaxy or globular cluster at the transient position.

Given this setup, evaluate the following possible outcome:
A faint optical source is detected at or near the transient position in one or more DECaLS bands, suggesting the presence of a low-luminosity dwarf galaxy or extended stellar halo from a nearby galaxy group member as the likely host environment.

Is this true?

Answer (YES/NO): NO